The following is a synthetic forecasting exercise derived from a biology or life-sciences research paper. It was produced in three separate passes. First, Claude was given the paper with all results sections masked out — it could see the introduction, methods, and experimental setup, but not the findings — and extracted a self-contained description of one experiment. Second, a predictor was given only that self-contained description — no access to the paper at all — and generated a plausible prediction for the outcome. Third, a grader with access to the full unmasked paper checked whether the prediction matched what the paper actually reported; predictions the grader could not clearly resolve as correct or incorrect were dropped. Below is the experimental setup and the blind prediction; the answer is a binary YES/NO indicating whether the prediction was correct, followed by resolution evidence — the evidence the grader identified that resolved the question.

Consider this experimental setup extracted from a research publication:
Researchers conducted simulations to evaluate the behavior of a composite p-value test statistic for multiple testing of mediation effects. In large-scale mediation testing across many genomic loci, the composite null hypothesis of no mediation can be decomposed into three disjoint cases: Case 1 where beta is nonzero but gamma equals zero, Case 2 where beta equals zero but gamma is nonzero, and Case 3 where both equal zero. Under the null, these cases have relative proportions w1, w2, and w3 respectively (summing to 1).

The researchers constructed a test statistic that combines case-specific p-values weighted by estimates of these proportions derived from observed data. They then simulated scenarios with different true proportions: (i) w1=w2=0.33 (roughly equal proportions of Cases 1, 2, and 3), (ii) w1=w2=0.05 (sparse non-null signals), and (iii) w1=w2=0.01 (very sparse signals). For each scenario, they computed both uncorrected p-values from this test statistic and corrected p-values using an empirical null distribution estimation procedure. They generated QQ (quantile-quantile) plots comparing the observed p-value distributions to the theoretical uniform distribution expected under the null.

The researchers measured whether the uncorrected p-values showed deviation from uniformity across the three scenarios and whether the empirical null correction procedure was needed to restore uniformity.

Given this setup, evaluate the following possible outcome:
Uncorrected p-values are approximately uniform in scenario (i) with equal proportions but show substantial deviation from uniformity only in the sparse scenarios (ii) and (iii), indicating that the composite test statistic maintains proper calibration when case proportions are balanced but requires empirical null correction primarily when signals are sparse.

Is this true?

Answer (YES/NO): NO